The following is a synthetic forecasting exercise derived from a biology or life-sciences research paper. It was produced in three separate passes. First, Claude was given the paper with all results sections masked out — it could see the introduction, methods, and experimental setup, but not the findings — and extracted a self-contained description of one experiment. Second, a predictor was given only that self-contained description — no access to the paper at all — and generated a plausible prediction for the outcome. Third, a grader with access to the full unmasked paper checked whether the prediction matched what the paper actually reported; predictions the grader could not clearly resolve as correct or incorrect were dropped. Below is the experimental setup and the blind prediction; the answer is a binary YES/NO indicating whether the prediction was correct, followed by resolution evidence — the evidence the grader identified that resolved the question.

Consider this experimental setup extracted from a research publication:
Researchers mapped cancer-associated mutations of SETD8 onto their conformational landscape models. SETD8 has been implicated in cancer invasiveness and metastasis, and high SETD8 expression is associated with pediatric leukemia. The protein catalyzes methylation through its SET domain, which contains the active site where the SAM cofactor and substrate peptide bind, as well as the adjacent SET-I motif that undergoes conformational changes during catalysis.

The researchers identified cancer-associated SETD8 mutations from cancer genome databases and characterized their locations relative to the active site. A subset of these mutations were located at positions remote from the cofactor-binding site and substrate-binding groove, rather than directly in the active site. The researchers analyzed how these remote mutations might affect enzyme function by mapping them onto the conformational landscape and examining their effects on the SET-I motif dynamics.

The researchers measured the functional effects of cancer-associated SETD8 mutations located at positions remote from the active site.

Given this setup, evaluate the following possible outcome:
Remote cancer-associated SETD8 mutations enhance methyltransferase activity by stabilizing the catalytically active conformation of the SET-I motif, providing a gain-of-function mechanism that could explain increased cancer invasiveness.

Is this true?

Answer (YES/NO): NO